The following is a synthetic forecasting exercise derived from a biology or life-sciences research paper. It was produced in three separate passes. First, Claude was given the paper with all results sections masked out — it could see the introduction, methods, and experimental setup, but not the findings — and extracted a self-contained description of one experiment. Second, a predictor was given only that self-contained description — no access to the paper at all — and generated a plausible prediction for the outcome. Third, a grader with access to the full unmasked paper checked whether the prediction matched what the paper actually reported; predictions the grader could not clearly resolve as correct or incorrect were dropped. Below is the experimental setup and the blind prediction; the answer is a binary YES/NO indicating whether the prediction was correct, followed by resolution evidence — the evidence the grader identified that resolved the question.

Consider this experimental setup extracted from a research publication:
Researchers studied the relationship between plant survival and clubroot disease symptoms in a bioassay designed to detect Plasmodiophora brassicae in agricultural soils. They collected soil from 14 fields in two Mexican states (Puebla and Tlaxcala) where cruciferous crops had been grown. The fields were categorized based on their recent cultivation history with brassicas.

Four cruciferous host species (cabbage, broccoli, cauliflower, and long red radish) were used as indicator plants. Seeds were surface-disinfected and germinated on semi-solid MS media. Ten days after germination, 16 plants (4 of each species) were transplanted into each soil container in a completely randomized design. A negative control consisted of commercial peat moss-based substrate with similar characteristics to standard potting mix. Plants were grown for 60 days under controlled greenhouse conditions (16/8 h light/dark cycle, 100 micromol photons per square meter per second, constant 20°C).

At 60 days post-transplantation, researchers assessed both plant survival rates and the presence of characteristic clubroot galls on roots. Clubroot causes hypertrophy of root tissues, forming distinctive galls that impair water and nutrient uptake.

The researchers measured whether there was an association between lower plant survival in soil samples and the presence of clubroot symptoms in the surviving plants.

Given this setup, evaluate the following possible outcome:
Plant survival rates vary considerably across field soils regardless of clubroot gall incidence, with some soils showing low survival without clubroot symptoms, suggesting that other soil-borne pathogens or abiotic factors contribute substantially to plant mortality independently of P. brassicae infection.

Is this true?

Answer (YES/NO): NO